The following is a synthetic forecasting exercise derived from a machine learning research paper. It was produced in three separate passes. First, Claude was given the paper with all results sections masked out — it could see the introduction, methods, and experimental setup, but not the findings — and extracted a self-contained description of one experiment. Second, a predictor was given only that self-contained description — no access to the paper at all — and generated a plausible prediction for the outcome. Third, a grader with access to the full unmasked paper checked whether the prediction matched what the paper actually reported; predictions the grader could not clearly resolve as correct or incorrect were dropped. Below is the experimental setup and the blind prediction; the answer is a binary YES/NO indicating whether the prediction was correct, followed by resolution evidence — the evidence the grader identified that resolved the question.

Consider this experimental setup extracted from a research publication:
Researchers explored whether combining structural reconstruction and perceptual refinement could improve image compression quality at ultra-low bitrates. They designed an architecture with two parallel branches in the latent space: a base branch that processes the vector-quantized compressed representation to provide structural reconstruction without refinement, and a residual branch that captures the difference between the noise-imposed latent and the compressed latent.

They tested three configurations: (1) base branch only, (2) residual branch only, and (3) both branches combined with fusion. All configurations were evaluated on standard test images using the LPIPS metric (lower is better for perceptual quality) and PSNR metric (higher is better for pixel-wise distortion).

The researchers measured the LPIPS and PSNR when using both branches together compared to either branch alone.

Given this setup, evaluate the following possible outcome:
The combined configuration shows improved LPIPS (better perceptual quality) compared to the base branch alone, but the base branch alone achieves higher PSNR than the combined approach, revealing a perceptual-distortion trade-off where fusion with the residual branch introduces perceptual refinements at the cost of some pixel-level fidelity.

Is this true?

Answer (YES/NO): NO